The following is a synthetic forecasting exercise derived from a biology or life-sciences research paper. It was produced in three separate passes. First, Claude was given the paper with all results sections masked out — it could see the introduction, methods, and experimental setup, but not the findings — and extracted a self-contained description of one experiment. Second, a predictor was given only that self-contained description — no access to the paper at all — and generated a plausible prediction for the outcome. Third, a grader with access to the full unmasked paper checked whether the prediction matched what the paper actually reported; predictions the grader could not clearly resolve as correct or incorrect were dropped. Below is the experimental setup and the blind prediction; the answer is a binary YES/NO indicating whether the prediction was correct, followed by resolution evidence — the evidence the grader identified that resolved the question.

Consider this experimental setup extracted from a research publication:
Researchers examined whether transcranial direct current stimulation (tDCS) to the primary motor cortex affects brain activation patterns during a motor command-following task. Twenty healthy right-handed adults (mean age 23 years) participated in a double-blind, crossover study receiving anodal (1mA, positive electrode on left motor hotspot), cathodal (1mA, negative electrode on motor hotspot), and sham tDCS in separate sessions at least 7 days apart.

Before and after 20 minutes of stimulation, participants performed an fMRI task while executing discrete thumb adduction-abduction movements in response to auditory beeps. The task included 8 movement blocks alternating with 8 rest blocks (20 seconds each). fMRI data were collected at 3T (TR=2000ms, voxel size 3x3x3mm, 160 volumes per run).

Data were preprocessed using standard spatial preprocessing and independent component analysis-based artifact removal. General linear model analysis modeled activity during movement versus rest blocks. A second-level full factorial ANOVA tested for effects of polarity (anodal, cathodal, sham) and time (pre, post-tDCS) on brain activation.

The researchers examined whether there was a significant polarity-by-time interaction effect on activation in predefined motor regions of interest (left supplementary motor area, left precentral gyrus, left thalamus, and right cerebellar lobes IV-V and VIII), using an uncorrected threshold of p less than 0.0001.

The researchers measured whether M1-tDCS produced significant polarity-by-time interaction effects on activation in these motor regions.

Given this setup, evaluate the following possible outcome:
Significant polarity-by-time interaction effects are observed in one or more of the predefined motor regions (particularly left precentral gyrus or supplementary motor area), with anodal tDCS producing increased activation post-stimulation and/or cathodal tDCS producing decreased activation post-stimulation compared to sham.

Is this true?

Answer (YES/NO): NO